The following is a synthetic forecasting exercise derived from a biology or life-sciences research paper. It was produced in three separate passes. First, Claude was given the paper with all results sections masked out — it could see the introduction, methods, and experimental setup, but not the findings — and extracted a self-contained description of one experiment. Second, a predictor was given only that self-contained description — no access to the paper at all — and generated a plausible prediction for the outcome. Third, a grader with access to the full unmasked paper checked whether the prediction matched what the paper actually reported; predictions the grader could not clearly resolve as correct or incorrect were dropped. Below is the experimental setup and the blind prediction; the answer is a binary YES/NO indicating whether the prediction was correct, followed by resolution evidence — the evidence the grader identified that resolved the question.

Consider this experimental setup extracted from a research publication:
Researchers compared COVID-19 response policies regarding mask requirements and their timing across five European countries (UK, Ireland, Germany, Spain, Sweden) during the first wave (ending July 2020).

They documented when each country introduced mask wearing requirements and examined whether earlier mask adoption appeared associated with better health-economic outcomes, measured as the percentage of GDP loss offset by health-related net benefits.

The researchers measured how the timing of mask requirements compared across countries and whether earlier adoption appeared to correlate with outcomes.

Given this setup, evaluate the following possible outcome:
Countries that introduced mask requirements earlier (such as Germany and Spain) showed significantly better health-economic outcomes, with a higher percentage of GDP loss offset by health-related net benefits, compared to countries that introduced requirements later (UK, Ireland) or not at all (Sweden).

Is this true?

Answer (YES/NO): NO